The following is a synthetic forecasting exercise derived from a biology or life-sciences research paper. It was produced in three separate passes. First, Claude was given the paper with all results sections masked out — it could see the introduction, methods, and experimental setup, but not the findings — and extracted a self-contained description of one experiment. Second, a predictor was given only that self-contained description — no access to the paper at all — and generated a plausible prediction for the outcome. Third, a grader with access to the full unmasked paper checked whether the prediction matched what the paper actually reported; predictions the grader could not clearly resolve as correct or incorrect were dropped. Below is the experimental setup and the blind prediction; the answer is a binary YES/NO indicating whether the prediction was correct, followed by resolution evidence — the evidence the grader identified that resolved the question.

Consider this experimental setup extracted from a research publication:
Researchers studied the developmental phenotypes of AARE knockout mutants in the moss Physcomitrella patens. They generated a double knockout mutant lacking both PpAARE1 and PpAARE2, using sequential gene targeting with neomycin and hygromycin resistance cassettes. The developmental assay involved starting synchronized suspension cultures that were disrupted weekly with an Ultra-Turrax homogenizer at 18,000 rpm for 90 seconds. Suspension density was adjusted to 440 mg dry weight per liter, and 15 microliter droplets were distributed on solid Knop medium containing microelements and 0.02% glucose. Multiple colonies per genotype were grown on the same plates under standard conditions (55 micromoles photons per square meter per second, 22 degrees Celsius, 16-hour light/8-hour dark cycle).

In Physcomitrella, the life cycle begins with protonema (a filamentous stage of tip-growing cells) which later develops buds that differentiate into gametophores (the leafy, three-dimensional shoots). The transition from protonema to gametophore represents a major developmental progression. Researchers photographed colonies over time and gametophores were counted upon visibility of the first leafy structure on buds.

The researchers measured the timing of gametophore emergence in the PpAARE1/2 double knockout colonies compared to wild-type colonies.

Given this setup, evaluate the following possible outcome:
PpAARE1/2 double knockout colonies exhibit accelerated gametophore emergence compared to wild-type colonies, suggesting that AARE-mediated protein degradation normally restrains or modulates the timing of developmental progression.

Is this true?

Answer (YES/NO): YES